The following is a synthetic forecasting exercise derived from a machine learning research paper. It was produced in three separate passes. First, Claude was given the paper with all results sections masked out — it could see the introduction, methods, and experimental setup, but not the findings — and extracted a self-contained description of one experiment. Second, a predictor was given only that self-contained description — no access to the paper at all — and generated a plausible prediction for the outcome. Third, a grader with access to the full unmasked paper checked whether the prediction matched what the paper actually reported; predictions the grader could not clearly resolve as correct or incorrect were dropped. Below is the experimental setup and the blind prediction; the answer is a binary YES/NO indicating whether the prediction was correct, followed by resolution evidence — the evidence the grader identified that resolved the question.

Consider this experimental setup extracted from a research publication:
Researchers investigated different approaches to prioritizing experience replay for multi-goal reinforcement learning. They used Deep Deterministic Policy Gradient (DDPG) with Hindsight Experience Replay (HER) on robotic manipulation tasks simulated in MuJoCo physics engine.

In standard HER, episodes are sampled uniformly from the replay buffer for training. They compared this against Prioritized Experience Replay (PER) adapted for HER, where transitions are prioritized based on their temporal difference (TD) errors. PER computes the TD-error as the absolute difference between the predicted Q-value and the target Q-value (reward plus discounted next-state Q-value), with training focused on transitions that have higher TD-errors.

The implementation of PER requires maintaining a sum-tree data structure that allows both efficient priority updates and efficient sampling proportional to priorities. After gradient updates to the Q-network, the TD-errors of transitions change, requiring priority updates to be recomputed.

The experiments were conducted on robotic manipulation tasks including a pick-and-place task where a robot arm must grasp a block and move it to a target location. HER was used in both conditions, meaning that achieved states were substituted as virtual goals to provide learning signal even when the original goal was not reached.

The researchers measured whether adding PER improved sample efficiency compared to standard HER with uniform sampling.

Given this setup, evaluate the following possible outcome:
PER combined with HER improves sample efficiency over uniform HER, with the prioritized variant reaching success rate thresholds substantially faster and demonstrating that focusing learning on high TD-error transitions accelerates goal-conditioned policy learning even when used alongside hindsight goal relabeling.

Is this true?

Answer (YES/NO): NO